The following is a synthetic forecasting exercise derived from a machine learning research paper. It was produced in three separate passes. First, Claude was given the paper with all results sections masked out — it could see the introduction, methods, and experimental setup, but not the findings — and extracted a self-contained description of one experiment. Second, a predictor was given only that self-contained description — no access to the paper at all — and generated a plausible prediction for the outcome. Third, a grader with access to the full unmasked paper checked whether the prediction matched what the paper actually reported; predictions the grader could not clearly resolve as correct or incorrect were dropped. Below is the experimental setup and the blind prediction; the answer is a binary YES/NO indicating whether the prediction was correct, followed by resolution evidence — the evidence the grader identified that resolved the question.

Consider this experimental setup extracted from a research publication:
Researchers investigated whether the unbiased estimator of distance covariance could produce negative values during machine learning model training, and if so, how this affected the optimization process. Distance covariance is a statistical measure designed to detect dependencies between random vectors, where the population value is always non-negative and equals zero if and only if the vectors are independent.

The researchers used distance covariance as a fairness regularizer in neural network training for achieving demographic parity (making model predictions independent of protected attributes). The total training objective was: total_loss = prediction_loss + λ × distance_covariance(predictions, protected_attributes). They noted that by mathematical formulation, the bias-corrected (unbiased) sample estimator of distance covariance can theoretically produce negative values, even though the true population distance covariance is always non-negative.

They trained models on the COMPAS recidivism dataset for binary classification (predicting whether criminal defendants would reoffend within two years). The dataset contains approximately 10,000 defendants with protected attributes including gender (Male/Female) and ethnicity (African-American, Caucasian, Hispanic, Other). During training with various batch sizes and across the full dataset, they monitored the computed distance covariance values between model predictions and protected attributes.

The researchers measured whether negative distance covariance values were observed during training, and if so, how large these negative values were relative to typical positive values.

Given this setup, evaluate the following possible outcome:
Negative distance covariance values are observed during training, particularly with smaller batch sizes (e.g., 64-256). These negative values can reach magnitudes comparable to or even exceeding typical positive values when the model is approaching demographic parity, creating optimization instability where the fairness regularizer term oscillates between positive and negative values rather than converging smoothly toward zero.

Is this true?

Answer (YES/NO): NO